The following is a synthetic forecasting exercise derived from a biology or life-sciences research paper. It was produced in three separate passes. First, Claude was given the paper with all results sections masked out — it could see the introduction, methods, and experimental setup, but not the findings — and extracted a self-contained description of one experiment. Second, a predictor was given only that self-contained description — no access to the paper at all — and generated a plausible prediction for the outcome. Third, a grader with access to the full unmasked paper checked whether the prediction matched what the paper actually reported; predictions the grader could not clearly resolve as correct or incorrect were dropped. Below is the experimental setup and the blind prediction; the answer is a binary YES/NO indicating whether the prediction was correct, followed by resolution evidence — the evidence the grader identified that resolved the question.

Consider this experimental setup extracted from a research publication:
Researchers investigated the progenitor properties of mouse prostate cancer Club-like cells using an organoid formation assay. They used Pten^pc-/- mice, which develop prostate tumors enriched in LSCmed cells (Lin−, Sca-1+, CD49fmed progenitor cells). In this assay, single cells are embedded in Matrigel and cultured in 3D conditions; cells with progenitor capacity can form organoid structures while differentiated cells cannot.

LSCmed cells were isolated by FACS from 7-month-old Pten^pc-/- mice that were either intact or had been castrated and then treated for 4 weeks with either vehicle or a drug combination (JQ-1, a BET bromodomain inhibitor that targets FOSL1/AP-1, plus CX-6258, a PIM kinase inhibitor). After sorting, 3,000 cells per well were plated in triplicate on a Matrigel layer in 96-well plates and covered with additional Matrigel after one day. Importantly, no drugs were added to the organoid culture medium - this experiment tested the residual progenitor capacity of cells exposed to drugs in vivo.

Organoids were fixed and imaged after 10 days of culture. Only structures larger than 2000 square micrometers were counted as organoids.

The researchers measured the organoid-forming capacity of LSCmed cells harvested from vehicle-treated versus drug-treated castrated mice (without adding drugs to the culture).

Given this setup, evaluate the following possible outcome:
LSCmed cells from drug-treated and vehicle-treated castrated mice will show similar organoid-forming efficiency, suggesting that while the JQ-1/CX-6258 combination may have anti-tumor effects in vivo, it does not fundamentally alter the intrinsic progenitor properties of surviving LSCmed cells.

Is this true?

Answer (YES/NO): NO